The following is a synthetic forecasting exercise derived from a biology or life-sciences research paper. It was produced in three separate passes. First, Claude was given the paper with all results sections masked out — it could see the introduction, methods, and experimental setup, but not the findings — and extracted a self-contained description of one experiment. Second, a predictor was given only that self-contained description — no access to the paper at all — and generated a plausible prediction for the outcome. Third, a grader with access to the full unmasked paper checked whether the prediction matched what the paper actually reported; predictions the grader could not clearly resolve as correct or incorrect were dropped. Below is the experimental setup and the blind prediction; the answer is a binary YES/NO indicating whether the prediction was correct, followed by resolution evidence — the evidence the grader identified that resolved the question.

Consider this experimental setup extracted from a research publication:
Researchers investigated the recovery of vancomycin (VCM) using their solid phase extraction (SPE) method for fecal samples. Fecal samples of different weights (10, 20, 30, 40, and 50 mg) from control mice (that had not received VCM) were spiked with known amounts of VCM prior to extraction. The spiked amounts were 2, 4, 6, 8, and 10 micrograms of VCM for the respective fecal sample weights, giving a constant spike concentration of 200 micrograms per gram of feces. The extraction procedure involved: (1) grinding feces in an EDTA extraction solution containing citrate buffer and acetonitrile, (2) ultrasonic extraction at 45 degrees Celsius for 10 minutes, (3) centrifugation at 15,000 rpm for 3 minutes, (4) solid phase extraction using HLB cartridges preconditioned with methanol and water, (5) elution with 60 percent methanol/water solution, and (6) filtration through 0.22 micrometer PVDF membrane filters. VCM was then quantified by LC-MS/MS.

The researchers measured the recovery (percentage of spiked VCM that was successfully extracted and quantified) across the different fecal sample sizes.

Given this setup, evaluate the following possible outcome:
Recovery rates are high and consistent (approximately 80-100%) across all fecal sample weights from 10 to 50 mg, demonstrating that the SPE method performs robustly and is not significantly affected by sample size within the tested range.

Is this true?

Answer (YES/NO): NO